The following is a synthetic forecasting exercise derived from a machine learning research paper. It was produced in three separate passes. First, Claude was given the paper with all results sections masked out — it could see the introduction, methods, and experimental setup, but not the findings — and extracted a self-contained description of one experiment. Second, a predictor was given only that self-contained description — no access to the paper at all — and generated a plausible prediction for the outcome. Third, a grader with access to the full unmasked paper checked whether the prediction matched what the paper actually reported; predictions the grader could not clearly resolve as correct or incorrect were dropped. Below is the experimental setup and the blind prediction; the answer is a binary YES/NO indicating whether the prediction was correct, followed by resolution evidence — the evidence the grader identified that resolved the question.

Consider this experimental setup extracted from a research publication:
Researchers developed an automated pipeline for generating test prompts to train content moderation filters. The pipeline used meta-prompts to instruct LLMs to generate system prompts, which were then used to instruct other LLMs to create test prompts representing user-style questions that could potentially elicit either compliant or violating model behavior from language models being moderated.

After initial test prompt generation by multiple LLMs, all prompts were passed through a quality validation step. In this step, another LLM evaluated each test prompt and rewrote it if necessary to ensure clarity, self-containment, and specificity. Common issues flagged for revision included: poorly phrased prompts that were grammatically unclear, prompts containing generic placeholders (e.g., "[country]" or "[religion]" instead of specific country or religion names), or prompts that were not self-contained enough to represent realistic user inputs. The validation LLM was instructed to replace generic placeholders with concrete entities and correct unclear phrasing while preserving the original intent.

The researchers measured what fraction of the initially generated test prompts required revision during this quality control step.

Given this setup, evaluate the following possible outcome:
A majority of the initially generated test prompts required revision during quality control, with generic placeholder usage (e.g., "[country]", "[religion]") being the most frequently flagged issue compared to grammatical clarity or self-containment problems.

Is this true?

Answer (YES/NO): NO